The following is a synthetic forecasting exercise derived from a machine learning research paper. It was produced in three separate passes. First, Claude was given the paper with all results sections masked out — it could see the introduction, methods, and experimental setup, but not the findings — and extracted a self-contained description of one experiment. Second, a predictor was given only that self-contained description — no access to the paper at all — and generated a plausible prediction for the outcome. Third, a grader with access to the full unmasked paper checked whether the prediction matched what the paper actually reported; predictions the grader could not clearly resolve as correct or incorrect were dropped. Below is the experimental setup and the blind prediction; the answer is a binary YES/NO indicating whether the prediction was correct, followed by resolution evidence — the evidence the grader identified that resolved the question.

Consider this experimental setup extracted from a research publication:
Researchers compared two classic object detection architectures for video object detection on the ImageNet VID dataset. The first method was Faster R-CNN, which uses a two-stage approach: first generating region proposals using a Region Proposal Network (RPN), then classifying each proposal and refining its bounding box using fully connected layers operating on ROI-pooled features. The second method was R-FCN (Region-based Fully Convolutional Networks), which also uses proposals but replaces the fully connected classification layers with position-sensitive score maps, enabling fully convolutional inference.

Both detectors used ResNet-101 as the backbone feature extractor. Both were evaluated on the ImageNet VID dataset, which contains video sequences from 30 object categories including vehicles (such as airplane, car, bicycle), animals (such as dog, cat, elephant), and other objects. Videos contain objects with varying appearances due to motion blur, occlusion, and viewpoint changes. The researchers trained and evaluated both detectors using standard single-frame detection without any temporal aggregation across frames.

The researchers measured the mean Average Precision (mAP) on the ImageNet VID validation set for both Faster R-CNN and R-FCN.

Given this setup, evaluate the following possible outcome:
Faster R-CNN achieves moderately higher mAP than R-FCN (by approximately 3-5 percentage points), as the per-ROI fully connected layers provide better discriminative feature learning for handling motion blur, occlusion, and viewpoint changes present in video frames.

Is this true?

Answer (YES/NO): NO